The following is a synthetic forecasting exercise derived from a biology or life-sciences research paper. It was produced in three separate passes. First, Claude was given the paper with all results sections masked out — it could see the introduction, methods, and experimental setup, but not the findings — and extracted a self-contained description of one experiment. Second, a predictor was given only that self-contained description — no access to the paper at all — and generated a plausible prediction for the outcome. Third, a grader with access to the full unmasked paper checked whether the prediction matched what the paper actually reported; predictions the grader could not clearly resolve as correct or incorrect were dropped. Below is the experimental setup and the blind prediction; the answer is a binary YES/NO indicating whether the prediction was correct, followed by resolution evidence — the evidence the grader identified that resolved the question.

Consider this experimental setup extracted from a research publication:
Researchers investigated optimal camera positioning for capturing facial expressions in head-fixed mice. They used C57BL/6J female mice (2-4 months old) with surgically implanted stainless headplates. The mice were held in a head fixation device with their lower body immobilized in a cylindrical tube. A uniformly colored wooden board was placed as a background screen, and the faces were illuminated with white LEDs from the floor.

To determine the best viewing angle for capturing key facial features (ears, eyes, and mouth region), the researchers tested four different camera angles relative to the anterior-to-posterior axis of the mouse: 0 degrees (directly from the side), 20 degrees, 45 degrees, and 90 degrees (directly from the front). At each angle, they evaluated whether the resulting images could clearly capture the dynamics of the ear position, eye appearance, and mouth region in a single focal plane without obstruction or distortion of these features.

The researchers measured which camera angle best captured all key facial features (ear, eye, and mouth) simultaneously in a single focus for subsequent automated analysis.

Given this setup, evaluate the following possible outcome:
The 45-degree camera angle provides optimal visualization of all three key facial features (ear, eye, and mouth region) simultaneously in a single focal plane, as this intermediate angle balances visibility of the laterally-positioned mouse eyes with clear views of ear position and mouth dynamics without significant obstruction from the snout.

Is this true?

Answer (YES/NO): NO